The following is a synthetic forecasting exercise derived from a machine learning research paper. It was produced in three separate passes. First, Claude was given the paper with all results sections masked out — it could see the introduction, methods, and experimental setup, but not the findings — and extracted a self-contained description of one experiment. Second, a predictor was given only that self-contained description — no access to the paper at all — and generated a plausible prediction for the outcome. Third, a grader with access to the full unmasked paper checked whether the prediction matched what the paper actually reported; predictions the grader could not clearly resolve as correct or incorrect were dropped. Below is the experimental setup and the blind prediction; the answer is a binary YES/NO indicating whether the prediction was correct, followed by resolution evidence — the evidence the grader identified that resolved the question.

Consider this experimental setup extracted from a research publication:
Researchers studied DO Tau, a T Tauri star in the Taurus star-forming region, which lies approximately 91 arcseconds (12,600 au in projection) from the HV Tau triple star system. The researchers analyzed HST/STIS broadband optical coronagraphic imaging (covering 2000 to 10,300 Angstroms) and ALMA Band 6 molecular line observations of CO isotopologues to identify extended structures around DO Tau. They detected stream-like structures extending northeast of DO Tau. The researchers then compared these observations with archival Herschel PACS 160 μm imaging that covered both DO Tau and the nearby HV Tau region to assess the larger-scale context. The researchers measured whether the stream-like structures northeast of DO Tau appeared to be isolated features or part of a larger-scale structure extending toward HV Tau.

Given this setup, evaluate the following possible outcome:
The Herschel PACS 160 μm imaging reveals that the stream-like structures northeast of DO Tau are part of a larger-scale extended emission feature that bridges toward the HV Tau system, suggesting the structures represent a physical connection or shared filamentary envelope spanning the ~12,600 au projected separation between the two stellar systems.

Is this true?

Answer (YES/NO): YES